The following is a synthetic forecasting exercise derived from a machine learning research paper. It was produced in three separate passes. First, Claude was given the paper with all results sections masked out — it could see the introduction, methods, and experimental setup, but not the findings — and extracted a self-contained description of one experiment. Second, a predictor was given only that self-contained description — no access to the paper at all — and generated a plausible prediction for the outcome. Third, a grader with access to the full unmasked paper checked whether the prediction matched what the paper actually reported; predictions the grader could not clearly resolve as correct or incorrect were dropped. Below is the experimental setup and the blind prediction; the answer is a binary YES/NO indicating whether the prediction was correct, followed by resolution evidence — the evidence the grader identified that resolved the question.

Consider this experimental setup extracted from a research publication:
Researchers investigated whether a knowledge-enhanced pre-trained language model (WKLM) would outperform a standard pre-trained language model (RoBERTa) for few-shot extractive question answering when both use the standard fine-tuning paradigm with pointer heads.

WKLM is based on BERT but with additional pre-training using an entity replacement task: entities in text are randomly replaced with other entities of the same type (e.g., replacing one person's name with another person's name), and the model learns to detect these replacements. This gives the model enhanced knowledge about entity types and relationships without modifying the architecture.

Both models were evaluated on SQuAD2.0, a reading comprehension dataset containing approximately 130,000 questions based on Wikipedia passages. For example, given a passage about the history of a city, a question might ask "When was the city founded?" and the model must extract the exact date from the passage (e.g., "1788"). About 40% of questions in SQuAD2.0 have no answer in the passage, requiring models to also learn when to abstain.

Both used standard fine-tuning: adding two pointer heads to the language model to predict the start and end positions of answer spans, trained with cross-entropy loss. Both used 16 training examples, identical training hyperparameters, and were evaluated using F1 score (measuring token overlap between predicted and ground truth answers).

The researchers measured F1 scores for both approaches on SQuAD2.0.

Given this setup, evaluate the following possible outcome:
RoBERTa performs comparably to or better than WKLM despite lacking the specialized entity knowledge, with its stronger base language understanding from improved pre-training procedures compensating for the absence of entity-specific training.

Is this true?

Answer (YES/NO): NO